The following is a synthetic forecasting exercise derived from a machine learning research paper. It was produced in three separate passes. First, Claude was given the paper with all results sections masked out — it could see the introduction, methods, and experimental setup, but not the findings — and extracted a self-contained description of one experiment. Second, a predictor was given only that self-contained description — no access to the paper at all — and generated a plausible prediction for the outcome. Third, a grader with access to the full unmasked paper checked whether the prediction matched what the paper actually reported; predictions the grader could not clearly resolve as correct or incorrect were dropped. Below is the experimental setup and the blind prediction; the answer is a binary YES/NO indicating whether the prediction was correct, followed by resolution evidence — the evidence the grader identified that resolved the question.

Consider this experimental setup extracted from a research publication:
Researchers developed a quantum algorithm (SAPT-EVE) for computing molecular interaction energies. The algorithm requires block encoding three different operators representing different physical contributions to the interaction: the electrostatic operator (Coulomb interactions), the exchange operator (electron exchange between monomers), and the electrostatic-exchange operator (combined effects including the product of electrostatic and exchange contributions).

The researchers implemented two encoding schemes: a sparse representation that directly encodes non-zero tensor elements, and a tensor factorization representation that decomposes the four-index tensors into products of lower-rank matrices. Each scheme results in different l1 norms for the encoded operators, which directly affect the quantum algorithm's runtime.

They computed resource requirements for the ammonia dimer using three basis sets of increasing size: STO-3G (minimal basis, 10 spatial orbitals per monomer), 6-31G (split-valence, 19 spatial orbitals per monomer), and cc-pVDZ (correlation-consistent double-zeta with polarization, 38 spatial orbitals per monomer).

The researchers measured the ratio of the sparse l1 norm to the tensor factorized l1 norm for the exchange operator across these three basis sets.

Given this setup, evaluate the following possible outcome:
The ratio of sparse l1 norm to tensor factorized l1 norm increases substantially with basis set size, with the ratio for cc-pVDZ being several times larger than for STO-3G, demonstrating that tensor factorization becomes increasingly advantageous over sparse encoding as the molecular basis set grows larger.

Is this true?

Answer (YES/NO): NO